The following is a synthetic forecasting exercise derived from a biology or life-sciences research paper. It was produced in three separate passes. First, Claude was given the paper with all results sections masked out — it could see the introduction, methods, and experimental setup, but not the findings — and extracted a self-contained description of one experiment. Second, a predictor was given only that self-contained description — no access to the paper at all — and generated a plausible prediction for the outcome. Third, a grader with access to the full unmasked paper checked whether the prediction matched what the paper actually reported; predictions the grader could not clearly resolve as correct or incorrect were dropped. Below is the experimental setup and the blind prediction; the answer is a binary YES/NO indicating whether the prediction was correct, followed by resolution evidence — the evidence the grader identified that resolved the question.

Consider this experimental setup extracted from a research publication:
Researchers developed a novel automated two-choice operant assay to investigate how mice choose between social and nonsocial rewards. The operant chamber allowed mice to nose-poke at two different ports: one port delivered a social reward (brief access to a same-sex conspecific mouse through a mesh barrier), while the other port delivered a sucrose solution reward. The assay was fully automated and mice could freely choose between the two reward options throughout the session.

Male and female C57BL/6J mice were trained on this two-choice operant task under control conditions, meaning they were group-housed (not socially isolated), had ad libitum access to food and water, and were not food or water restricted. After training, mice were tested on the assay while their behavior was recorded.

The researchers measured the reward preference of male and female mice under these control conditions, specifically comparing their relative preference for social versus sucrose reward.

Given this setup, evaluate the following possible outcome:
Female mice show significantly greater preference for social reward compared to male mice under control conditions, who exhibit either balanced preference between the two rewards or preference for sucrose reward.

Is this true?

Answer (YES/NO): YES